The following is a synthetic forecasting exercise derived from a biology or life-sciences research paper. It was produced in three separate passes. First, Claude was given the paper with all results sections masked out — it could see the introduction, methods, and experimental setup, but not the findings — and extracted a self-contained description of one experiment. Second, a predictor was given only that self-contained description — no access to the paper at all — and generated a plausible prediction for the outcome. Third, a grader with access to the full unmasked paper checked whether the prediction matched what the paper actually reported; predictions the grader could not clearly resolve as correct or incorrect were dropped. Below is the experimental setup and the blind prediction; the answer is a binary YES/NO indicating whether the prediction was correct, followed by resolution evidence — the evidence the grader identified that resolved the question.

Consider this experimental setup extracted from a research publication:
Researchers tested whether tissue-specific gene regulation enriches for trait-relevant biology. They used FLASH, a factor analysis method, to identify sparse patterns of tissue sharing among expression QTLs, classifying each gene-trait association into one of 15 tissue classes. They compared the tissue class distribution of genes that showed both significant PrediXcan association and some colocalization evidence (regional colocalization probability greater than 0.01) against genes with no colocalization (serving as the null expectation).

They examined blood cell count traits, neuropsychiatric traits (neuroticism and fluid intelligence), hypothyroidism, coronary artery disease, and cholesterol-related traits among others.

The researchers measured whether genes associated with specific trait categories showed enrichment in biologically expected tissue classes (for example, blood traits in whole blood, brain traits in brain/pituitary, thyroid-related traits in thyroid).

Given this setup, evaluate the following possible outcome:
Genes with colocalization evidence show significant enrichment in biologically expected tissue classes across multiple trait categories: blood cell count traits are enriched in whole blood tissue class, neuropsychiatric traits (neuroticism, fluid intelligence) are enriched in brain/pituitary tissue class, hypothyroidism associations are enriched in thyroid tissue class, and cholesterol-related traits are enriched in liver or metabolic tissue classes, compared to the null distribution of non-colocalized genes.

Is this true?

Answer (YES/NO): YES